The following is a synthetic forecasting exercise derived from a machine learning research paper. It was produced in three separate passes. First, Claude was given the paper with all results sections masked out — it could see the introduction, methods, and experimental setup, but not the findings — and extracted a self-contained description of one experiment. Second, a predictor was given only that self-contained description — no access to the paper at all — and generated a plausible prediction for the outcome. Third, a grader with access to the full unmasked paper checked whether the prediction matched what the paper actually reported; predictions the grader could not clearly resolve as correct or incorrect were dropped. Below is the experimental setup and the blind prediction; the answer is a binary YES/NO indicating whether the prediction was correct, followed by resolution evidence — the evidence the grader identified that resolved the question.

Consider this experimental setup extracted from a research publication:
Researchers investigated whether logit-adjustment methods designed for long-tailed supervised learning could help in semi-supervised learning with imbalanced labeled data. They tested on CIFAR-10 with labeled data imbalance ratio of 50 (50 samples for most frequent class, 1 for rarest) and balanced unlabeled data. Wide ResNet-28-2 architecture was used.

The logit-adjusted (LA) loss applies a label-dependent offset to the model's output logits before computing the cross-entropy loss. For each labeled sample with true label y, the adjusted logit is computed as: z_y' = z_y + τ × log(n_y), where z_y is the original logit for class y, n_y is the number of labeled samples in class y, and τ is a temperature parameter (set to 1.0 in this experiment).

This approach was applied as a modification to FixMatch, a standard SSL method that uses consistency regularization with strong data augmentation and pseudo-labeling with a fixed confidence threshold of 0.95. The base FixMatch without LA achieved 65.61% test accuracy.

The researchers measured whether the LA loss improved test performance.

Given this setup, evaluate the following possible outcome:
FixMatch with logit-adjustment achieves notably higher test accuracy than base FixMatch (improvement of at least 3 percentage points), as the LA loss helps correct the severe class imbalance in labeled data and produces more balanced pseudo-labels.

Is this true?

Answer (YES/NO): NO